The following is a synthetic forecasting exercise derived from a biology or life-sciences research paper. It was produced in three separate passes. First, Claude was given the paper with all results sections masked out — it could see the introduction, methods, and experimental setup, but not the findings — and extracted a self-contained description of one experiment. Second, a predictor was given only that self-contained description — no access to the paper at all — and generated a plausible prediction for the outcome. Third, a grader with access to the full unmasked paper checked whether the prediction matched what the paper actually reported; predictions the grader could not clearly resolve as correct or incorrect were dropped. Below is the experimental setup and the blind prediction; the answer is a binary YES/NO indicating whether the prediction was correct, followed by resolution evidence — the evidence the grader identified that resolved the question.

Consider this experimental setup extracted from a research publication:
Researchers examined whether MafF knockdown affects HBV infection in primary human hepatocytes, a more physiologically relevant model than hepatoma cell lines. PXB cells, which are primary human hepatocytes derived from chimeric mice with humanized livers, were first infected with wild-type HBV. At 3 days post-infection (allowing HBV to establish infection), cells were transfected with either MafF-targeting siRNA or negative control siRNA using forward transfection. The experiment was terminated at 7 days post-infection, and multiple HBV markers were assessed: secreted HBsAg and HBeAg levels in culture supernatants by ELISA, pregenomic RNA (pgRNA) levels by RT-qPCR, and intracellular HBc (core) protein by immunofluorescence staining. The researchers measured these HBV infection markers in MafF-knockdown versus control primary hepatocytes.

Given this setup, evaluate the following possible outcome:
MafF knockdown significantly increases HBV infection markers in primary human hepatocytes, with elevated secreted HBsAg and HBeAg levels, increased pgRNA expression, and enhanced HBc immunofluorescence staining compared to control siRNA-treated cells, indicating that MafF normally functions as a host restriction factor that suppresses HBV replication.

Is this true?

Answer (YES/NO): NO